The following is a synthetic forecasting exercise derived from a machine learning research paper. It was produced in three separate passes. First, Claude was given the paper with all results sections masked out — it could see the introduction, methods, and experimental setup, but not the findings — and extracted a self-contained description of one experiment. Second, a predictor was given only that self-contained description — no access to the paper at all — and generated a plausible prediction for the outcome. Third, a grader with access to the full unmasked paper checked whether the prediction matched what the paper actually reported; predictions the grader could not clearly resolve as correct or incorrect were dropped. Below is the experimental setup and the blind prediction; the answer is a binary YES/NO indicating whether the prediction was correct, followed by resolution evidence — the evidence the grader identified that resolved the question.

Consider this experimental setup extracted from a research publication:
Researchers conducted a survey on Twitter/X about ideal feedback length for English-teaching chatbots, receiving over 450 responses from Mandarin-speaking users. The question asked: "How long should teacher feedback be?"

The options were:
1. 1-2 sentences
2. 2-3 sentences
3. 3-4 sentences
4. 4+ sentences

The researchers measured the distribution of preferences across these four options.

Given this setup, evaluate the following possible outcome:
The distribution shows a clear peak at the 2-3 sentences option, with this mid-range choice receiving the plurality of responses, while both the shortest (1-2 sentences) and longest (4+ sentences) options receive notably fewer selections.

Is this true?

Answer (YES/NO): YES